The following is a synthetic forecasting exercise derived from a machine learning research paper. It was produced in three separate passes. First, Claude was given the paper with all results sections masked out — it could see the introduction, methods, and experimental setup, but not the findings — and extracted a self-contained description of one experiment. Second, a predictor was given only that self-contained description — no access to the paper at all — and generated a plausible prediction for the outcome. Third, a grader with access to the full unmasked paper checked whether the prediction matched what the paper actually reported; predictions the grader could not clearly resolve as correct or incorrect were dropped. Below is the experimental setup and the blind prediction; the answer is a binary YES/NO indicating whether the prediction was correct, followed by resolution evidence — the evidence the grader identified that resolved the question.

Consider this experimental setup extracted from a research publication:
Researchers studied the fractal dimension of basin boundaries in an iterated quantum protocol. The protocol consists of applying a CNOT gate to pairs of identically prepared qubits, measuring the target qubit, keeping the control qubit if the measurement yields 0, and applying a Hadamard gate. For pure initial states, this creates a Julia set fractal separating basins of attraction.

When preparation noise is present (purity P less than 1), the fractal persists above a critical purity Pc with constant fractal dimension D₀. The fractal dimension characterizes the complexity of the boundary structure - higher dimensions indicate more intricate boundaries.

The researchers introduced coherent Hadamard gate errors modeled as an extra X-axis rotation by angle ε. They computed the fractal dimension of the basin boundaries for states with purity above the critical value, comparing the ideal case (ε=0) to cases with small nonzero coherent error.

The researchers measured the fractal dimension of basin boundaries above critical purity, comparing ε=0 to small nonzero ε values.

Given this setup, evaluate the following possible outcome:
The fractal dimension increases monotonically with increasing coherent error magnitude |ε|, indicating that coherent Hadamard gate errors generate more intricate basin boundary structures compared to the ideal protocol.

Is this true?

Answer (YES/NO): NO